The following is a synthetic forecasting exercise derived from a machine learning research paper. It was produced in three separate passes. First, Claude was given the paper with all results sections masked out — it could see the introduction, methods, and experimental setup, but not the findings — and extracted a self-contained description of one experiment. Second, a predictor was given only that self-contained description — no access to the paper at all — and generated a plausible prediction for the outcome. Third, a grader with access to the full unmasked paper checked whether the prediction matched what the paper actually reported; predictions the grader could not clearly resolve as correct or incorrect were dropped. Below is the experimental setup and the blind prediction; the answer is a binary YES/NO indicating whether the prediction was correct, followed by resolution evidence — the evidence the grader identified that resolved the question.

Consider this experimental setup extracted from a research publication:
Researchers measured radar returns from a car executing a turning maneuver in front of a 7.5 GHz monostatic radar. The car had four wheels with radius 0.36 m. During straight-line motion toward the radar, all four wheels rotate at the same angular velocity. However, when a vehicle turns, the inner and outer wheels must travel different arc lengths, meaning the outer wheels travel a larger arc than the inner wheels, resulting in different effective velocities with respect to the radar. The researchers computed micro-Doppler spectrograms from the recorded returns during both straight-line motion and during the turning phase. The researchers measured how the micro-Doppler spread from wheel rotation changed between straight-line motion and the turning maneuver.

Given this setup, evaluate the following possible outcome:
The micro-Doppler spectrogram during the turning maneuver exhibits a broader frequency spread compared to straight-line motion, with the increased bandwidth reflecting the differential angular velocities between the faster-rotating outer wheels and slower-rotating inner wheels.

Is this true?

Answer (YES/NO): YES